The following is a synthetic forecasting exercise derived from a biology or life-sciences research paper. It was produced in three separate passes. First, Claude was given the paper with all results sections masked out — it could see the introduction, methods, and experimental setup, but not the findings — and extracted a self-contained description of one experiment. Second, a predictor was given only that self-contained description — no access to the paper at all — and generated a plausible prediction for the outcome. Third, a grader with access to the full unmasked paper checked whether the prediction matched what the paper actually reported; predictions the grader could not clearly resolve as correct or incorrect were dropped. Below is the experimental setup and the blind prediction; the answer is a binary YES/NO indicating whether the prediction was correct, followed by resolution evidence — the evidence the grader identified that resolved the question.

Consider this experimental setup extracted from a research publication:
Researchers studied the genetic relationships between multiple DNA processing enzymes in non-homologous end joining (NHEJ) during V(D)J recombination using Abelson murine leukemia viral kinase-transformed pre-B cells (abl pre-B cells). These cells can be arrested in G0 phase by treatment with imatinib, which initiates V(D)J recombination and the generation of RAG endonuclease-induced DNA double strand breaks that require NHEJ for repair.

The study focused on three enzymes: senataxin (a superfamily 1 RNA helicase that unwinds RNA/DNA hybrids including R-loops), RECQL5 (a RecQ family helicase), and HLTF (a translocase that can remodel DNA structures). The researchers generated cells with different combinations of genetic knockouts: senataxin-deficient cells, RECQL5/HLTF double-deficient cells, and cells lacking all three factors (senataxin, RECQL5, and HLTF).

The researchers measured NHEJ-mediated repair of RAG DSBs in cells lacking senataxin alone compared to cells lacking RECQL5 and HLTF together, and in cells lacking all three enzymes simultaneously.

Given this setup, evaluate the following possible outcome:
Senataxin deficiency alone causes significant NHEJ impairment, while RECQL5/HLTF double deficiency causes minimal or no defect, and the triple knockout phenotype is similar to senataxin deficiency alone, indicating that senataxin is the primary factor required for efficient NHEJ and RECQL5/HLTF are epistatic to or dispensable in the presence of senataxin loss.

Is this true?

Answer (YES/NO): NO